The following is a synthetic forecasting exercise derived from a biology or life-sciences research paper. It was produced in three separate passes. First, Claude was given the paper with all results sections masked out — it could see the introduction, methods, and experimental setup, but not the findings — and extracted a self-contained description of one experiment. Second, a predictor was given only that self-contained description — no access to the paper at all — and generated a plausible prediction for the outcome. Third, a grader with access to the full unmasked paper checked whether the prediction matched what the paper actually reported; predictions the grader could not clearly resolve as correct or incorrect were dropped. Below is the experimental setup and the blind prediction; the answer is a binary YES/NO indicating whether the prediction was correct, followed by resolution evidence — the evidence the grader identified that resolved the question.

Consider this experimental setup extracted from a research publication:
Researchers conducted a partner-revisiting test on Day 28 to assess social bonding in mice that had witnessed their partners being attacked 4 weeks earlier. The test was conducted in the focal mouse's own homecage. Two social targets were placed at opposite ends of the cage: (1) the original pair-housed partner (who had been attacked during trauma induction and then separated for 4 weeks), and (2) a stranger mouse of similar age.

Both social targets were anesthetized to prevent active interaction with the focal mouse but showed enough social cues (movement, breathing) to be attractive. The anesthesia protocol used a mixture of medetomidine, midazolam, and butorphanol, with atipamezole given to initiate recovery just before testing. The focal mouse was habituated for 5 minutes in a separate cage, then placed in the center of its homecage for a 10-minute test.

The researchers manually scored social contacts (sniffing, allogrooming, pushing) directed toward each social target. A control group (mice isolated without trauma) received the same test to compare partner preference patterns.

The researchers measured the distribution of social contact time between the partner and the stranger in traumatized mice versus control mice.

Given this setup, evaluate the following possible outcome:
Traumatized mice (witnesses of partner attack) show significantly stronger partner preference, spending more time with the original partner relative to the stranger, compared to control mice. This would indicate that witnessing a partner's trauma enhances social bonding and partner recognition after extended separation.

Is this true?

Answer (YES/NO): YES